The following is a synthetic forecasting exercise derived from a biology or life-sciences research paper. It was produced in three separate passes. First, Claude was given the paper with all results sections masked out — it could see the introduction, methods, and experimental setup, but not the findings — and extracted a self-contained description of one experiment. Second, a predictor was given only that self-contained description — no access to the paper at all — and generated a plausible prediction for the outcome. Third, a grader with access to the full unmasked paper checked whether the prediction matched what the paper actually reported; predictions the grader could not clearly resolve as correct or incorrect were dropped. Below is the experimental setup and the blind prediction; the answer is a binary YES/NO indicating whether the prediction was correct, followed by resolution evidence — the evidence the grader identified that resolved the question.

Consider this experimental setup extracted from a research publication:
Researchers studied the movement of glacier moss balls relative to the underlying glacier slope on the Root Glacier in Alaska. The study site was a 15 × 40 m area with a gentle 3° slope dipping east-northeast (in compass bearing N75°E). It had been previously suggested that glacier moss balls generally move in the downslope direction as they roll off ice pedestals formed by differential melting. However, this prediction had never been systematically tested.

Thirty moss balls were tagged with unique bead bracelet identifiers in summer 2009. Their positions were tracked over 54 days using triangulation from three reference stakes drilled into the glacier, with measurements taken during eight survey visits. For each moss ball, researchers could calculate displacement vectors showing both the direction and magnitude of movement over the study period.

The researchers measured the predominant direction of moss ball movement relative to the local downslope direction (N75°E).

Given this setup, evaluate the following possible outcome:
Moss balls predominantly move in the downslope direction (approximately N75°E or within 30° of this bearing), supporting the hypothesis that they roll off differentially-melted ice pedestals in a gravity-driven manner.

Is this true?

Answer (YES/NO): NO